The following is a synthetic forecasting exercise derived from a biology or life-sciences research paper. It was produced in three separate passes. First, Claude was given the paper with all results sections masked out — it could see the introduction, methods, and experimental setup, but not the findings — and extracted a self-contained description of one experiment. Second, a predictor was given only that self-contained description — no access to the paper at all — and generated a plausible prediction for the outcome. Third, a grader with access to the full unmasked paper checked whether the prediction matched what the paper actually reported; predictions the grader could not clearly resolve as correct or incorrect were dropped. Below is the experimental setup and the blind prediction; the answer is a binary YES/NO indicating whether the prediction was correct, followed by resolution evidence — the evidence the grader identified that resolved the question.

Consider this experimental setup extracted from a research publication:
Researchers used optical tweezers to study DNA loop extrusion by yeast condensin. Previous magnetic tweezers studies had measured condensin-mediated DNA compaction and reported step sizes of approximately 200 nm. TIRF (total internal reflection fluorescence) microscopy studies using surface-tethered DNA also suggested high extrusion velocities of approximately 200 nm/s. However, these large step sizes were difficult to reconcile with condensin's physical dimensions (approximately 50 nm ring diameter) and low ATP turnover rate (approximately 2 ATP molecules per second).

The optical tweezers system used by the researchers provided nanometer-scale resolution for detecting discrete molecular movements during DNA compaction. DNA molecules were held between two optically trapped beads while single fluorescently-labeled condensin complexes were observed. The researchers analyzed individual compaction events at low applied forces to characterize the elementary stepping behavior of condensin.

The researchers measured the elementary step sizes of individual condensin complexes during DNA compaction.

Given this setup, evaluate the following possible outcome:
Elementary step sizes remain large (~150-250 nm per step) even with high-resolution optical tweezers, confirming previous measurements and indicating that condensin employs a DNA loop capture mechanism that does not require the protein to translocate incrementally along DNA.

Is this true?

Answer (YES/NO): NO